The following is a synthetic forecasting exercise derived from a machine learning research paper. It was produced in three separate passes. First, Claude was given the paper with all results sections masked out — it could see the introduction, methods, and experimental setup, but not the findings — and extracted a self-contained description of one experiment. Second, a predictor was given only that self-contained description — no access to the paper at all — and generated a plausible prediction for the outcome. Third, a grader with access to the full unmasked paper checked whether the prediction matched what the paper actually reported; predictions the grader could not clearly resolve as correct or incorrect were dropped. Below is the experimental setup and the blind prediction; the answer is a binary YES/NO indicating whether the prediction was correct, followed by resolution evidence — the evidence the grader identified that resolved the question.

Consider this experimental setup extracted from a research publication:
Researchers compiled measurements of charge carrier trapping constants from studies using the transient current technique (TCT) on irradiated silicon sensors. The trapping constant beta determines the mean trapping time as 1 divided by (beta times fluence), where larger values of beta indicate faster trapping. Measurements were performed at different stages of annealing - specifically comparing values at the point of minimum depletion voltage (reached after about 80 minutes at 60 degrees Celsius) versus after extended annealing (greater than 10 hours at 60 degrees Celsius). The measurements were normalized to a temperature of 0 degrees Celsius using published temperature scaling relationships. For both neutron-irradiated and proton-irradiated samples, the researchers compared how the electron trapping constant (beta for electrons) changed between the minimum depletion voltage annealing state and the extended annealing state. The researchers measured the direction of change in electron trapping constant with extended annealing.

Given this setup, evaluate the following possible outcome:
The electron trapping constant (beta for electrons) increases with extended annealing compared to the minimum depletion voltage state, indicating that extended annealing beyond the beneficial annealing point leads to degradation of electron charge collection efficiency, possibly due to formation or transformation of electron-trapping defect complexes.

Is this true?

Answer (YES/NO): NO